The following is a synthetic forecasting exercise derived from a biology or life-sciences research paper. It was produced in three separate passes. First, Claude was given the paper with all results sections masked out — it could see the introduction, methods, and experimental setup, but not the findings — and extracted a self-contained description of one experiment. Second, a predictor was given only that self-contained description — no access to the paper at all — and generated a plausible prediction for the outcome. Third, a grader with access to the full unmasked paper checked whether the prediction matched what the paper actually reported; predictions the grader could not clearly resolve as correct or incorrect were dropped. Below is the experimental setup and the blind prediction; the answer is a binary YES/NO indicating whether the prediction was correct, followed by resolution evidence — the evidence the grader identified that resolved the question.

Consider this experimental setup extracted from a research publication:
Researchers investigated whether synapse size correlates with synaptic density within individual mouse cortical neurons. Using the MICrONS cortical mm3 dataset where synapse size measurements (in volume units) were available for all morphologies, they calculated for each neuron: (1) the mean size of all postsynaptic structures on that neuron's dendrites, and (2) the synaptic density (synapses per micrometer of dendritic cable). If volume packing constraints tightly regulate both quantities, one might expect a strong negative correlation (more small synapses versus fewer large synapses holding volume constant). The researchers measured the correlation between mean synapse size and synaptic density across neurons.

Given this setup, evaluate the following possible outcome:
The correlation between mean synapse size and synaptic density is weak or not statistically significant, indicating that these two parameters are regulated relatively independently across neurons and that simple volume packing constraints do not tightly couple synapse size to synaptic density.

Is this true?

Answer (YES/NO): YES